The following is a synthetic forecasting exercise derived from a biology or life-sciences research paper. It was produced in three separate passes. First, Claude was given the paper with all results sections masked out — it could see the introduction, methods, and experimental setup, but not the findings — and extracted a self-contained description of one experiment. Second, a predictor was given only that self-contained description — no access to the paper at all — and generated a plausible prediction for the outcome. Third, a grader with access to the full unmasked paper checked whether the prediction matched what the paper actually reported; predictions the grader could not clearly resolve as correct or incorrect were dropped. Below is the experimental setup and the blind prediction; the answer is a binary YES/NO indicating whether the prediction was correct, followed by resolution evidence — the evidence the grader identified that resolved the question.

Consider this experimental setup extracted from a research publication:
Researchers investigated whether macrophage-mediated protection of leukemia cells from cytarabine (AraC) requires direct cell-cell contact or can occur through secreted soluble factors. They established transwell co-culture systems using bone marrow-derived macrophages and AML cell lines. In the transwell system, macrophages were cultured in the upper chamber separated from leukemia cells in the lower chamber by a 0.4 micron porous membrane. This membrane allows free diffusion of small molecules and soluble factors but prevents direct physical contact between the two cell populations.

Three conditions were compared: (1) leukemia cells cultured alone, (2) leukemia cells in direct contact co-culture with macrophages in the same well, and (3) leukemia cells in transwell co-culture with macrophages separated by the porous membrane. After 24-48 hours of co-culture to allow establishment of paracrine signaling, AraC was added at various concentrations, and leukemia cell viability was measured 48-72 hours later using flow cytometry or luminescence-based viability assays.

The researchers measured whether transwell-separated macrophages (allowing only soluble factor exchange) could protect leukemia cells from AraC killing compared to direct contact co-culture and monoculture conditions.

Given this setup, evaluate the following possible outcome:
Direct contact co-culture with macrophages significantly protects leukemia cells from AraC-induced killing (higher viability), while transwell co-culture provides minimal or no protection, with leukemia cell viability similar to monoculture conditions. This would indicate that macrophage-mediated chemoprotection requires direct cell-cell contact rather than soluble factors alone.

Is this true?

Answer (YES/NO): NO